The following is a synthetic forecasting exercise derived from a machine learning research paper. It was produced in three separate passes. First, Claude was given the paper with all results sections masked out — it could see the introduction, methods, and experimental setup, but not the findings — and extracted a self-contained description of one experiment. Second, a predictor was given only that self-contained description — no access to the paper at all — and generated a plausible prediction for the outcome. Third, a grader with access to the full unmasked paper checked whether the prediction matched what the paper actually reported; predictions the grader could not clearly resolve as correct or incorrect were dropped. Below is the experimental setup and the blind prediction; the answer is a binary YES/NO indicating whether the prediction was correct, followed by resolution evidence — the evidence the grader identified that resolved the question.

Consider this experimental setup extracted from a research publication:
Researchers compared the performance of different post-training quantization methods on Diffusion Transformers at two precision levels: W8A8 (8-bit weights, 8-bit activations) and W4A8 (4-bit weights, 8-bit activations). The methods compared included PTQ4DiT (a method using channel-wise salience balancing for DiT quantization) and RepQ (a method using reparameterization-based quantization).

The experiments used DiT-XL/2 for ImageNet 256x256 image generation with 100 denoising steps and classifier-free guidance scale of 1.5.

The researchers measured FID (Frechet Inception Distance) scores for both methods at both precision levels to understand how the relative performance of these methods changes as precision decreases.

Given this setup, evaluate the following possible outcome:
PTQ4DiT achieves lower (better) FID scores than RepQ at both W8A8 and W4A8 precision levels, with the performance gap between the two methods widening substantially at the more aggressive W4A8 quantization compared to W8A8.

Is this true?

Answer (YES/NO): YES